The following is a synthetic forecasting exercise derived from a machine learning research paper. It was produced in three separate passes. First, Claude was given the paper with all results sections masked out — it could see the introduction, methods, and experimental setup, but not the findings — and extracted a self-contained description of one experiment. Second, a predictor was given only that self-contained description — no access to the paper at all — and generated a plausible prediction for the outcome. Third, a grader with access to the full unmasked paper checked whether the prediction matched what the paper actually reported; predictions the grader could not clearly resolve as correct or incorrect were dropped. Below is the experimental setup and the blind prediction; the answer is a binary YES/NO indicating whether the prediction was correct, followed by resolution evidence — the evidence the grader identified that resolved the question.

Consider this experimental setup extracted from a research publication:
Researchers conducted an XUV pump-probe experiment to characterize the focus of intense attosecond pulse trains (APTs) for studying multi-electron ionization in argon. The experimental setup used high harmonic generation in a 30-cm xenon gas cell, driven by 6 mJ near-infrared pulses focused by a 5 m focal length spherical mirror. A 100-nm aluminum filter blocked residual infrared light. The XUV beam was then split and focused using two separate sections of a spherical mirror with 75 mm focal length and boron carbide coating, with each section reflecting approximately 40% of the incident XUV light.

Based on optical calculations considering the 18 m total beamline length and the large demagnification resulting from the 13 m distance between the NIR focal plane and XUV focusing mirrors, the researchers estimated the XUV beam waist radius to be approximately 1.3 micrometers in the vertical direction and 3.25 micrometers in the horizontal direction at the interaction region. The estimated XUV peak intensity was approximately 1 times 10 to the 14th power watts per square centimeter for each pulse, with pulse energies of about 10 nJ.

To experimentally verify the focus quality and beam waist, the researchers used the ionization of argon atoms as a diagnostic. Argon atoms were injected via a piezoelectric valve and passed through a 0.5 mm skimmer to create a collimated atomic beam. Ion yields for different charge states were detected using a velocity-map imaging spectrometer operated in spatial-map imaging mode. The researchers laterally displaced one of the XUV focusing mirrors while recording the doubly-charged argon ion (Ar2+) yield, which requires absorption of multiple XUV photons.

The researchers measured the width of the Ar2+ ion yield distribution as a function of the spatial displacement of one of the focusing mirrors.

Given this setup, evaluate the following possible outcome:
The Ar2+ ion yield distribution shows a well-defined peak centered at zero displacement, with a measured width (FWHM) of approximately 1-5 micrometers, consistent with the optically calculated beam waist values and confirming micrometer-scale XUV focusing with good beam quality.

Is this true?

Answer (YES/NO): YES